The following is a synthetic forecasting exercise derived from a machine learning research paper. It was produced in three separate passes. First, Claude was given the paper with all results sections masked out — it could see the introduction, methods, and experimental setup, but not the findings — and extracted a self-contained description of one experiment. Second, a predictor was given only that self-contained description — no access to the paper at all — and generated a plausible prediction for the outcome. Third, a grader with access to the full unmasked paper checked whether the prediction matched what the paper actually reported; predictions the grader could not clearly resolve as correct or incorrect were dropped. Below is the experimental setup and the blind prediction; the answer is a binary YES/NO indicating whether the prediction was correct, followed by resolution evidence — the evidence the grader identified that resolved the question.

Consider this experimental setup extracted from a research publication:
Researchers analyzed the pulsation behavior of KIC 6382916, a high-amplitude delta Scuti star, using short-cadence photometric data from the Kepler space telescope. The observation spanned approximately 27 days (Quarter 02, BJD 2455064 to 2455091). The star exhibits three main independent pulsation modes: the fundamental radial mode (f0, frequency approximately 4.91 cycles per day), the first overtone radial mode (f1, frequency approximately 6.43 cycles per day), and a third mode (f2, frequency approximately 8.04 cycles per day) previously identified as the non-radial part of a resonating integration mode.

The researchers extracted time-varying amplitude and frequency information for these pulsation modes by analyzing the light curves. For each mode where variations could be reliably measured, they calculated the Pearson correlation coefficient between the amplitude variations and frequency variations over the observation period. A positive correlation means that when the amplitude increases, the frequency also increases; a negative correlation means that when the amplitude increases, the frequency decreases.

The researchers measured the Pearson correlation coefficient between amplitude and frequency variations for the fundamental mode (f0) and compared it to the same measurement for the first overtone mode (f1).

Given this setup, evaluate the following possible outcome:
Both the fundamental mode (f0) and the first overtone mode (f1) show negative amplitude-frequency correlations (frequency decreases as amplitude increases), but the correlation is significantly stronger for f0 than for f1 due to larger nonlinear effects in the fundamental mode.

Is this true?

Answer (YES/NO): NO